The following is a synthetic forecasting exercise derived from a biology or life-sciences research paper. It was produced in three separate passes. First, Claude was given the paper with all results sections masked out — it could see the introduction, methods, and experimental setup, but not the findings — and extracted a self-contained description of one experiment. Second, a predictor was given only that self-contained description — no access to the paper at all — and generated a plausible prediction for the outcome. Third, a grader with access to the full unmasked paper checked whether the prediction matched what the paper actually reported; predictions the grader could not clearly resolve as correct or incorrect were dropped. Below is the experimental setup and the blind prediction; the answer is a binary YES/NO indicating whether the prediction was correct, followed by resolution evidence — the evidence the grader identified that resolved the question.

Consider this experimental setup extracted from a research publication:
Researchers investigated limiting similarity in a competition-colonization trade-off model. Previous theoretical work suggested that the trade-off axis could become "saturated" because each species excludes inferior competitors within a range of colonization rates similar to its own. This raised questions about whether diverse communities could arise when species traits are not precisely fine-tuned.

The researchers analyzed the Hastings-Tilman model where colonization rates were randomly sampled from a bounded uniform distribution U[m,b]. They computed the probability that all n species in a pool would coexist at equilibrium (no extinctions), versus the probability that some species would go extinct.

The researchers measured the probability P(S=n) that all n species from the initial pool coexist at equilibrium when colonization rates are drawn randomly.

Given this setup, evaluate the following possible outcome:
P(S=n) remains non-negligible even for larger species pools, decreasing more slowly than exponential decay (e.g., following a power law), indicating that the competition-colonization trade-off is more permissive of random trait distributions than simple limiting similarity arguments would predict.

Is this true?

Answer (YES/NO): NO